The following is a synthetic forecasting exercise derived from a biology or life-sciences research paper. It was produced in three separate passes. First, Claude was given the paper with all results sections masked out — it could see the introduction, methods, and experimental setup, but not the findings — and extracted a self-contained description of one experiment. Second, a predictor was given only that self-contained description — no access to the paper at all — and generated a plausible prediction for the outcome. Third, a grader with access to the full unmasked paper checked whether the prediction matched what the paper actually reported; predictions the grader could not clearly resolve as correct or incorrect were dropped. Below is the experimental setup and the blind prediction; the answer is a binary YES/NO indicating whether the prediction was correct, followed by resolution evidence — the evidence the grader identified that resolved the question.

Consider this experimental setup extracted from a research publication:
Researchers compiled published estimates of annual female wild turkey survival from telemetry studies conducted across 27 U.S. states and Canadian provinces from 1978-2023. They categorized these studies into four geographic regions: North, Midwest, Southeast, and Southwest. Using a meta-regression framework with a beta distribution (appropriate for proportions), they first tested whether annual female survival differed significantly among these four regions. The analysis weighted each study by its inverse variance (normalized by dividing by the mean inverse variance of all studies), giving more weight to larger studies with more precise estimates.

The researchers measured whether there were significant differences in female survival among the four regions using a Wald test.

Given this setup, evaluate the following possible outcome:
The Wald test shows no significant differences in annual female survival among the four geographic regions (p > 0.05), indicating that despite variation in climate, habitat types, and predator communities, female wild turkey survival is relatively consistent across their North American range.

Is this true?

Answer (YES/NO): NO